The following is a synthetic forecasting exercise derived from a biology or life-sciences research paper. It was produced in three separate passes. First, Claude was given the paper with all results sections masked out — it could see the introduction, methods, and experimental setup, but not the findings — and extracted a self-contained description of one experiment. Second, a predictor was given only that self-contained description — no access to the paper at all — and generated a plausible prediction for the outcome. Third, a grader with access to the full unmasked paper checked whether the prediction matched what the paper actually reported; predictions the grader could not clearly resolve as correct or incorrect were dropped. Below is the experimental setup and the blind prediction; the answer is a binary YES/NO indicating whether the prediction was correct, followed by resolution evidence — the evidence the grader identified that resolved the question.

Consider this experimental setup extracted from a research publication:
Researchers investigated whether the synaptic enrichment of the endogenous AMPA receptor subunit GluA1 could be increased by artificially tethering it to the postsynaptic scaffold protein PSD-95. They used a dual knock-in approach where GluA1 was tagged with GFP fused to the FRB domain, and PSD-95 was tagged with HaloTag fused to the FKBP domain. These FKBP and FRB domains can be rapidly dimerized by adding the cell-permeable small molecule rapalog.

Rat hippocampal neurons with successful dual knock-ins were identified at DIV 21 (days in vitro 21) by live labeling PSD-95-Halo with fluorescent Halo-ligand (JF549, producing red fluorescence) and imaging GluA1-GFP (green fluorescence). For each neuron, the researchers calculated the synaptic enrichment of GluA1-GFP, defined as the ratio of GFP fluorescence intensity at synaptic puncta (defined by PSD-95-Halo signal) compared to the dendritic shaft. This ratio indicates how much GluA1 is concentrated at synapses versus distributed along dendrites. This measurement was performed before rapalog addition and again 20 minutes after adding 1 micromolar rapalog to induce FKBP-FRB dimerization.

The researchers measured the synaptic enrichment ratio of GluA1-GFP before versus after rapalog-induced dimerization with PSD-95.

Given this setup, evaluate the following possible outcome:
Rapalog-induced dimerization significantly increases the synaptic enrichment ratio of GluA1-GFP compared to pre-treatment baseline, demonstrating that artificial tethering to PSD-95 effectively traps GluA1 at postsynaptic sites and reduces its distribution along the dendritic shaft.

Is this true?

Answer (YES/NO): NO